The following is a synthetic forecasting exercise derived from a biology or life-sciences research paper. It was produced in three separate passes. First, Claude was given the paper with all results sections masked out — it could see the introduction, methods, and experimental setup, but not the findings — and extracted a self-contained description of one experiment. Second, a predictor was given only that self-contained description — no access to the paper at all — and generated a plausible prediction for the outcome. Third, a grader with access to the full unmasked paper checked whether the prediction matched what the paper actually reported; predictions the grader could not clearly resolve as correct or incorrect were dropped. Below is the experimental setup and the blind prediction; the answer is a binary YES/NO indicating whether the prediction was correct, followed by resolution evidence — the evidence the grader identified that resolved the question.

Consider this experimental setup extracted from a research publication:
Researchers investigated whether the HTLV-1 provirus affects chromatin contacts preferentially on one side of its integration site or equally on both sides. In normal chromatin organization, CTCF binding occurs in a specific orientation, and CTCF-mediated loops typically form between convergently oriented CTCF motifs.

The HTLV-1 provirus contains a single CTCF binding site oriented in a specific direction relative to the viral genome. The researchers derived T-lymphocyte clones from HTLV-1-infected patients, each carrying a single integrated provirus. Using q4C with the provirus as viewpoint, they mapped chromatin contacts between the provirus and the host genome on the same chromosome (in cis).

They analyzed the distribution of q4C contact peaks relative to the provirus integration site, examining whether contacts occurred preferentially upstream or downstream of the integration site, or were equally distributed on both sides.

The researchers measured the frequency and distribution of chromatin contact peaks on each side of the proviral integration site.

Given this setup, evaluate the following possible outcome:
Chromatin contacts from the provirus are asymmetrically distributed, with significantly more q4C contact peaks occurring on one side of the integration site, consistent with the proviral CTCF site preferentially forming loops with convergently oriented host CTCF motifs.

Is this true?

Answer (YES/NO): YES